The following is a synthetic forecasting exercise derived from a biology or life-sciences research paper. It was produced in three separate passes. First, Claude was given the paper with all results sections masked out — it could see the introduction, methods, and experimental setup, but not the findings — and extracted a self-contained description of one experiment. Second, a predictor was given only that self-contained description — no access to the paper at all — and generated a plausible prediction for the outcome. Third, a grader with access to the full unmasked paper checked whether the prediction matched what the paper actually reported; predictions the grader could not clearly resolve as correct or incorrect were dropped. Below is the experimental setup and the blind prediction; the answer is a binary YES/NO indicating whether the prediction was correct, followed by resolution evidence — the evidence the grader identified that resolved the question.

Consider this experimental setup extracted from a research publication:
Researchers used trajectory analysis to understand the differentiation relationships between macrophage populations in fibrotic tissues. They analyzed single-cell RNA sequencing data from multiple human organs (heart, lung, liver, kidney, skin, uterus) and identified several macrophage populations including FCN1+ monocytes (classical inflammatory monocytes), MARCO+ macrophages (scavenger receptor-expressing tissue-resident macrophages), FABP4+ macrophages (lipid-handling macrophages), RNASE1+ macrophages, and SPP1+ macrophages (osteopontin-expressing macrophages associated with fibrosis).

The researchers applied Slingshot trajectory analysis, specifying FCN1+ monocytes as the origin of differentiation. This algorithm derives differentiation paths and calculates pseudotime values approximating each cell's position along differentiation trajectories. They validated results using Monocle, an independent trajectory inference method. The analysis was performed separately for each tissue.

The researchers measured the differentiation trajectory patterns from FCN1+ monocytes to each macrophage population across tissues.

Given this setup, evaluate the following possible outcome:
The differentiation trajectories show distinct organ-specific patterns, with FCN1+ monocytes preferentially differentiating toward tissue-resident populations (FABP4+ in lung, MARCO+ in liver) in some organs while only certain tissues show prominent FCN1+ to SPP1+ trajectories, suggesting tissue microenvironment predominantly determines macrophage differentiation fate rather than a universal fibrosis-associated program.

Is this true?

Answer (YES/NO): NO